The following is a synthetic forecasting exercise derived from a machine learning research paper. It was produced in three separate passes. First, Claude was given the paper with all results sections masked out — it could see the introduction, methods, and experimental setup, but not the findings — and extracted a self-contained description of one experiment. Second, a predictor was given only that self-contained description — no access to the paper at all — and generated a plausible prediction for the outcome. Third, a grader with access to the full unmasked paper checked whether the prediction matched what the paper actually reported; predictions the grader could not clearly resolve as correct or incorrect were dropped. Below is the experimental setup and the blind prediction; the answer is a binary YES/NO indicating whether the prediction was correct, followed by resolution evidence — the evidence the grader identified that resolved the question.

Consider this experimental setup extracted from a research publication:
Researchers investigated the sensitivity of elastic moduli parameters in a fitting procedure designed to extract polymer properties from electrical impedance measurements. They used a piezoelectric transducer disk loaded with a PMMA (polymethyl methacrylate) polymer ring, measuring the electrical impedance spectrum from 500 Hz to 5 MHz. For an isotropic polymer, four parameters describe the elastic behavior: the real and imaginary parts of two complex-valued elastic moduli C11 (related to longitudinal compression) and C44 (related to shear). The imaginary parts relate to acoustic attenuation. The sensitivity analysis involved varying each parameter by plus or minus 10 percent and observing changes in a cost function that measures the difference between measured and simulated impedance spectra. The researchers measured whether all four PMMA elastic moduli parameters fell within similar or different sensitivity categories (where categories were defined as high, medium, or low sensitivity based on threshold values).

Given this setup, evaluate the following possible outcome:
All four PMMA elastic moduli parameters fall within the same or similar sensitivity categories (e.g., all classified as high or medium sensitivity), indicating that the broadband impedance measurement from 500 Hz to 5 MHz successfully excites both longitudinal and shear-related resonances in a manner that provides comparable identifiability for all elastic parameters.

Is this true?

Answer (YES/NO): YES